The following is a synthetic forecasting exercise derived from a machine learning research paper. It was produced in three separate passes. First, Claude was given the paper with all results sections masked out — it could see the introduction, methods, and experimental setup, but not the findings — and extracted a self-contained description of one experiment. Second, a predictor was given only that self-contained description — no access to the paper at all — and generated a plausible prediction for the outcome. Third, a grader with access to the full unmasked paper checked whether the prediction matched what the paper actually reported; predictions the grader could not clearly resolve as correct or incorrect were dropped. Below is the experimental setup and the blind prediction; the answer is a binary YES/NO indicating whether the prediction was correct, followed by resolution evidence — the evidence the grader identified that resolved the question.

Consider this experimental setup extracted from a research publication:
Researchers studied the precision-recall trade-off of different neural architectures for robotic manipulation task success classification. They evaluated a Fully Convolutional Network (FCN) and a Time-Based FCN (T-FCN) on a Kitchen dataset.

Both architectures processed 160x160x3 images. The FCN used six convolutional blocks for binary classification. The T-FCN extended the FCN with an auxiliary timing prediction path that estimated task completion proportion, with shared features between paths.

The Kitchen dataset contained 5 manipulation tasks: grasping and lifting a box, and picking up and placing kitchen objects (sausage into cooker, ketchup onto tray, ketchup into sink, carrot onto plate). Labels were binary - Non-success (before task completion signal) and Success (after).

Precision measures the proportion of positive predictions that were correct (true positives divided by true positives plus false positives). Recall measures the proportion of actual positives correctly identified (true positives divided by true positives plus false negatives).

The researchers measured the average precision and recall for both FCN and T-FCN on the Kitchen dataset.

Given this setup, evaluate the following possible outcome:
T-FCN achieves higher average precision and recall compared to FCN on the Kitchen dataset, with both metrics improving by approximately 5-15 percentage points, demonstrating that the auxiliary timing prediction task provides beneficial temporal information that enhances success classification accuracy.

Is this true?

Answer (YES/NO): NO